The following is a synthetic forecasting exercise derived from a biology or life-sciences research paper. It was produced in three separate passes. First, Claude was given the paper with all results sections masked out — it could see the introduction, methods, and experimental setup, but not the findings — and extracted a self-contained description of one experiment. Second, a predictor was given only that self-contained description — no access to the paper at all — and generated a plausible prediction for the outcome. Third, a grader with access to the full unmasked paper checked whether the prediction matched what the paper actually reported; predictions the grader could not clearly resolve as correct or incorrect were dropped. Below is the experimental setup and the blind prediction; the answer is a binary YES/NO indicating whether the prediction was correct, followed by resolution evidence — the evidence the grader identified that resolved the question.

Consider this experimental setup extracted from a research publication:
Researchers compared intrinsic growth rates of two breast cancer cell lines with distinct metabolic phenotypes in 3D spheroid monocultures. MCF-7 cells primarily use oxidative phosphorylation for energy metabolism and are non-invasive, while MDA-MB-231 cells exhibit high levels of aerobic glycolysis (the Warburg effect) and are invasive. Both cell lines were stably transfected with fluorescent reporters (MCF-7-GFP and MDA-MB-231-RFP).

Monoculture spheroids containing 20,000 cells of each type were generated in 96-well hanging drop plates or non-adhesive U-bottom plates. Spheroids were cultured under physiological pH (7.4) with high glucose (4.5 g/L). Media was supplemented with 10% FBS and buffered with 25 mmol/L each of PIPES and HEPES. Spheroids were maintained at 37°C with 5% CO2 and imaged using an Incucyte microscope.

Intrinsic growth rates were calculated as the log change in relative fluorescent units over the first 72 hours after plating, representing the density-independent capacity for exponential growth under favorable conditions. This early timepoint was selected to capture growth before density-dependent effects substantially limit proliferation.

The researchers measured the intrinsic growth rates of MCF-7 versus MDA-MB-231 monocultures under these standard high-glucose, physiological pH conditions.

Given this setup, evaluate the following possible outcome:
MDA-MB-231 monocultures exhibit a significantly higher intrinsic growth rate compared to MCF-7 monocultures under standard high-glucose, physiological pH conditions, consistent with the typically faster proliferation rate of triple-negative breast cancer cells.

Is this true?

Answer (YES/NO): NO